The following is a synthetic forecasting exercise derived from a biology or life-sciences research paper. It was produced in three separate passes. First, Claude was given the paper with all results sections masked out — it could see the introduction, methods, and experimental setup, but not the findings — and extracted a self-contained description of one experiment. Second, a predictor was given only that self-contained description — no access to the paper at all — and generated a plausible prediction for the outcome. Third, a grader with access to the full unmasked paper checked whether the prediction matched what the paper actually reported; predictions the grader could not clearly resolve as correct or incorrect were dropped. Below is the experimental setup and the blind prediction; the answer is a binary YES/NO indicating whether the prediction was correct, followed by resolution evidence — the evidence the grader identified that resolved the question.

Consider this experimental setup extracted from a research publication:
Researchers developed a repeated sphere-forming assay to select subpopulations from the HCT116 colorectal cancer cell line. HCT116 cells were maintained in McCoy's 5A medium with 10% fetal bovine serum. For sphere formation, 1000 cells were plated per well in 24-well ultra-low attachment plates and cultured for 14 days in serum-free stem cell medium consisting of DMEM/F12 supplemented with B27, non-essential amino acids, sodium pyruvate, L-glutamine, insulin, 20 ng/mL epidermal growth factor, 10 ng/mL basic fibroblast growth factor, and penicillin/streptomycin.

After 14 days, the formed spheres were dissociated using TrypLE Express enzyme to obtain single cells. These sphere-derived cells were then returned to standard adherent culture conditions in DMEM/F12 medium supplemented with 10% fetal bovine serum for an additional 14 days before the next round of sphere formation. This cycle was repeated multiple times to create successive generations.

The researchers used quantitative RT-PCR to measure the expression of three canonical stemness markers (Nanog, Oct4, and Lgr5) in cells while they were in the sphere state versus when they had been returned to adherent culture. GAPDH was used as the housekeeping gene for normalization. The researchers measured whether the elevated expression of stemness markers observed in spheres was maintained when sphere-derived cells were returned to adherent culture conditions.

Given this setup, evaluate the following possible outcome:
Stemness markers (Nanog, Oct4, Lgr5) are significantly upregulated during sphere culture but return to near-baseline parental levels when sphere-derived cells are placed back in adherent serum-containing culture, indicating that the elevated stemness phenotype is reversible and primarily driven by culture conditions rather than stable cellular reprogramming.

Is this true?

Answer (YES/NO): YES